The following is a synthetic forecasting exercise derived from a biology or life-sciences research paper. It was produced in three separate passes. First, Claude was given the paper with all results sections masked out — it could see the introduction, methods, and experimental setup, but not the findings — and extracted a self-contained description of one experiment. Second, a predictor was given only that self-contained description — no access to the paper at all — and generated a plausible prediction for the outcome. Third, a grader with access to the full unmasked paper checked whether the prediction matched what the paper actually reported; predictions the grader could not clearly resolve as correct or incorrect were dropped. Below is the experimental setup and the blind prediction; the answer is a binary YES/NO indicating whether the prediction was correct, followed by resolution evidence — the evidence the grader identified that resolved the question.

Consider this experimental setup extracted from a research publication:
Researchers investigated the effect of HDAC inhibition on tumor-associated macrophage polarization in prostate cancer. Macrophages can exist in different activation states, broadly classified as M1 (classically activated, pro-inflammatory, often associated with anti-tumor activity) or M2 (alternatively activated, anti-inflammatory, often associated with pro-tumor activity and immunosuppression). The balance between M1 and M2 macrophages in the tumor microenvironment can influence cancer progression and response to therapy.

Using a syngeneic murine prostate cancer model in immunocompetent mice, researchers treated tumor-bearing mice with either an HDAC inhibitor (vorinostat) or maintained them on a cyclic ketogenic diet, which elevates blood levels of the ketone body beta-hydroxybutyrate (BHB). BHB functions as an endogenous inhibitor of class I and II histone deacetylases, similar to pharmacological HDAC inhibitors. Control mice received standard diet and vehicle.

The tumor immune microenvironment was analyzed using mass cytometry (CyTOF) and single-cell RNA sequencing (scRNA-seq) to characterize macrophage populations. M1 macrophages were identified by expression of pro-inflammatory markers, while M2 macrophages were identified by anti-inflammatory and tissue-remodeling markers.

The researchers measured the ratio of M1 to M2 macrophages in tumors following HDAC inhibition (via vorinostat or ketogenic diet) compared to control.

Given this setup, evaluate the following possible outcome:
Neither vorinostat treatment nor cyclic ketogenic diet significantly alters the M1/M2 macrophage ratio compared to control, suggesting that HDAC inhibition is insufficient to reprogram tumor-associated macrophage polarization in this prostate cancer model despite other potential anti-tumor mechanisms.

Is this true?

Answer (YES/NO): NO